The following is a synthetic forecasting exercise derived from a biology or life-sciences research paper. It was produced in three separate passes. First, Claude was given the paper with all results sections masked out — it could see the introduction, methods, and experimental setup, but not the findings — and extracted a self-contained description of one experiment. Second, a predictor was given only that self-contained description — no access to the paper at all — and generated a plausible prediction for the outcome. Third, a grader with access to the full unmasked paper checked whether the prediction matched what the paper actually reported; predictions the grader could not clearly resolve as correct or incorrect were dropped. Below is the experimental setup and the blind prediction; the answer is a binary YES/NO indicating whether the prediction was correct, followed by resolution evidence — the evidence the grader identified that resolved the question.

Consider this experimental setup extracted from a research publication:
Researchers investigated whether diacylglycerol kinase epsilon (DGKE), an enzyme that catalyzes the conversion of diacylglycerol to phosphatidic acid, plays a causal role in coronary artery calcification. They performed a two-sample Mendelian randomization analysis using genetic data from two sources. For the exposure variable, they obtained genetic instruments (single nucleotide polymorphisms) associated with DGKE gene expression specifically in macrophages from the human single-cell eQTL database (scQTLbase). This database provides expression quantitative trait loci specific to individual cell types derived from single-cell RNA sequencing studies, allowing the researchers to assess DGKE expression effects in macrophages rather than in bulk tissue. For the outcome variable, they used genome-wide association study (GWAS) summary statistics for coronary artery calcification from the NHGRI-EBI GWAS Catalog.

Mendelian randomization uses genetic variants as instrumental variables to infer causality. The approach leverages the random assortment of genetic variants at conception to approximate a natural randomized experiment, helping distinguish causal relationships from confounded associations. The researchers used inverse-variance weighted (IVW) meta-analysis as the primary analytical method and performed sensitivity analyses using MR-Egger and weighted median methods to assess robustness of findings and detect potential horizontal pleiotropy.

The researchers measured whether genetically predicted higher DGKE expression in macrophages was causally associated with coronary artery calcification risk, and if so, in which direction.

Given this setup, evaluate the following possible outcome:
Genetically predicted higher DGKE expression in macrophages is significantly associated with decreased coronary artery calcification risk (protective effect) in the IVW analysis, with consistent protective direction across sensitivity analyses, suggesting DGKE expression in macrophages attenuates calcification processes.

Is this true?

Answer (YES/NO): YES